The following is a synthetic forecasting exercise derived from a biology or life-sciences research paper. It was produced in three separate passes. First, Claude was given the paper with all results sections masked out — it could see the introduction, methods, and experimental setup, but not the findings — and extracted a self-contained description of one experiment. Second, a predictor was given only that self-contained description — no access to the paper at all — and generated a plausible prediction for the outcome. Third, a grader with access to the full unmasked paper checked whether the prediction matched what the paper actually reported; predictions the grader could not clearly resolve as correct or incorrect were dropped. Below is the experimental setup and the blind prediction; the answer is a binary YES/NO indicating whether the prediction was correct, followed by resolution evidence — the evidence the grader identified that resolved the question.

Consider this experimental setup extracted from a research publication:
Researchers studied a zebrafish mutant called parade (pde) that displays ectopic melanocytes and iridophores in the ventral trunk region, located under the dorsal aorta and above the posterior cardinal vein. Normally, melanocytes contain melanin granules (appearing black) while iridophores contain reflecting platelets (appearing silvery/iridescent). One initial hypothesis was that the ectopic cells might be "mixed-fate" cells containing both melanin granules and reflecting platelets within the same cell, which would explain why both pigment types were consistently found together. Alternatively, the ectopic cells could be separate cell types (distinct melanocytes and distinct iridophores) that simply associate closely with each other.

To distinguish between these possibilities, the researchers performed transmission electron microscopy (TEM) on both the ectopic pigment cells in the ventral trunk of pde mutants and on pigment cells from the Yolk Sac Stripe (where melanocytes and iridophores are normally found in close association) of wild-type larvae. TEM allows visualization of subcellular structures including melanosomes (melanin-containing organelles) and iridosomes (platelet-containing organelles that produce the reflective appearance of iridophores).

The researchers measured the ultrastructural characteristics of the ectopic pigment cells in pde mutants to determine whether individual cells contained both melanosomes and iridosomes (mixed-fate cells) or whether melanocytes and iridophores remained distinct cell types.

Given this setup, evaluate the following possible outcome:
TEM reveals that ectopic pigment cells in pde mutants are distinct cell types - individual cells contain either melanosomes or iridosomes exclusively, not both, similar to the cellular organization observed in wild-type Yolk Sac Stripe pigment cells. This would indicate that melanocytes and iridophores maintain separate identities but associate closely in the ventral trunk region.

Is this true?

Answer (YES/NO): YES